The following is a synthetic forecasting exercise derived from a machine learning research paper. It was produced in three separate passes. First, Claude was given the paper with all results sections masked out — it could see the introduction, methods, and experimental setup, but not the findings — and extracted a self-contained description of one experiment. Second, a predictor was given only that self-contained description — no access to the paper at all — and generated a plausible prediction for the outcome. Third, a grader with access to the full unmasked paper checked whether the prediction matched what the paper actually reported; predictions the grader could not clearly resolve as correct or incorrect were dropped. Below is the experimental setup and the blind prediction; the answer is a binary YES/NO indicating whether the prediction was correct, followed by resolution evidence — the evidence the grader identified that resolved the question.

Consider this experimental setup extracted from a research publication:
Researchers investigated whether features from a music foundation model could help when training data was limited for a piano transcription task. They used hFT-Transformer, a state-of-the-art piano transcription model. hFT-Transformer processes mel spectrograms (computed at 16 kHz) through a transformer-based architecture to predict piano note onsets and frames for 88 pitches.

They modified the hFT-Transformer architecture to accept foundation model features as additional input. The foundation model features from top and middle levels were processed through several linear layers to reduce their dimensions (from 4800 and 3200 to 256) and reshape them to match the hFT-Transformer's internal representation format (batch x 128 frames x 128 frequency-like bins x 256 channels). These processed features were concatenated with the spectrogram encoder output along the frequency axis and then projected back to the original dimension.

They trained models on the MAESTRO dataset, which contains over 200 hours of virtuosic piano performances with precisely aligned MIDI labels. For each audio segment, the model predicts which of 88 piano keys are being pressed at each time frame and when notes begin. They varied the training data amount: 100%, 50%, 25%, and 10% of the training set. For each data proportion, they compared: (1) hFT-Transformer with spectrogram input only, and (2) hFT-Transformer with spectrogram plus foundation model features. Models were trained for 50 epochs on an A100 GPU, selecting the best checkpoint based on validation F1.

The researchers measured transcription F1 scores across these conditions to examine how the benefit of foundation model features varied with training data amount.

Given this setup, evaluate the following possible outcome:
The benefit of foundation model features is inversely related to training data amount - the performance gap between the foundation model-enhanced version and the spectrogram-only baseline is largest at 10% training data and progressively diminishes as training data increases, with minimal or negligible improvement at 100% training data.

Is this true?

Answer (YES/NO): NO